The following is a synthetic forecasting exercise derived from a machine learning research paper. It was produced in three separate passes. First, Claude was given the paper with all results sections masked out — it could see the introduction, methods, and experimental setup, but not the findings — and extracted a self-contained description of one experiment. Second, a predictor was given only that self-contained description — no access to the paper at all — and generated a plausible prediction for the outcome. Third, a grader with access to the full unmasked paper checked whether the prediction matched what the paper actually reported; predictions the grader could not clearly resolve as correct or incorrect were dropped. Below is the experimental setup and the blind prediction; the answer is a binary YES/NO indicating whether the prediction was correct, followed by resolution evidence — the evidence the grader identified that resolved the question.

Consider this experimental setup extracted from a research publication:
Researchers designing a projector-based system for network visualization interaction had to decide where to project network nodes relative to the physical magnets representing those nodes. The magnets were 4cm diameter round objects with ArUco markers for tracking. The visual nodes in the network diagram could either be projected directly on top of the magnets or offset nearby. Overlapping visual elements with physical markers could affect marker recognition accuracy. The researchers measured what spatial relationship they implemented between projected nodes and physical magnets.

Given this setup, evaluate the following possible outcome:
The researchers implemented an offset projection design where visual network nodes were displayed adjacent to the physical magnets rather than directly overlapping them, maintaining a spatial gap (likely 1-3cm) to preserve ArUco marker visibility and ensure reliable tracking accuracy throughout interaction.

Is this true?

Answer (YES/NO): YES